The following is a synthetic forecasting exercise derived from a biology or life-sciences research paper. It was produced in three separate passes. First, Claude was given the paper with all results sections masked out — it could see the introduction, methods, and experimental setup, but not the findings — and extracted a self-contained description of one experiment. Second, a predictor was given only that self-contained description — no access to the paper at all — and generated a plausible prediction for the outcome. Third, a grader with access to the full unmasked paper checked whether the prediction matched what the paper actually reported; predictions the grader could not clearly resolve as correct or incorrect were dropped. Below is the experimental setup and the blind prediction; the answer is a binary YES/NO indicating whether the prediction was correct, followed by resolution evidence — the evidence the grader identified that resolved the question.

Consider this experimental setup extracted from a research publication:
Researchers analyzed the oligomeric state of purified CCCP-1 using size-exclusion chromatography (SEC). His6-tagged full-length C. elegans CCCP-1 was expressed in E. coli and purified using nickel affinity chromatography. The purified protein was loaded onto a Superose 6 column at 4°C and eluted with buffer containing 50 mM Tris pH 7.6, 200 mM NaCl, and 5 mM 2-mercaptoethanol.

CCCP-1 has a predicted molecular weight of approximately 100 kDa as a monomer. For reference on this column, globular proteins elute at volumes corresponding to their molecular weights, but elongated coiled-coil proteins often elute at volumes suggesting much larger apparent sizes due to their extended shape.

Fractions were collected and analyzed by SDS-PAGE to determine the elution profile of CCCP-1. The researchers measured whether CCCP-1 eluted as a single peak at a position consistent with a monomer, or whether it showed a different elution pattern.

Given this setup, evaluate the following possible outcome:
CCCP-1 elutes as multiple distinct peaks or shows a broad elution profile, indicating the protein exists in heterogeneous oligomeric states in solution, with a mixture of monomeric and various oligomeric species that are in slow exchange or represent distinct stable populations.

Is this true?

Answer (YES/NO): NO